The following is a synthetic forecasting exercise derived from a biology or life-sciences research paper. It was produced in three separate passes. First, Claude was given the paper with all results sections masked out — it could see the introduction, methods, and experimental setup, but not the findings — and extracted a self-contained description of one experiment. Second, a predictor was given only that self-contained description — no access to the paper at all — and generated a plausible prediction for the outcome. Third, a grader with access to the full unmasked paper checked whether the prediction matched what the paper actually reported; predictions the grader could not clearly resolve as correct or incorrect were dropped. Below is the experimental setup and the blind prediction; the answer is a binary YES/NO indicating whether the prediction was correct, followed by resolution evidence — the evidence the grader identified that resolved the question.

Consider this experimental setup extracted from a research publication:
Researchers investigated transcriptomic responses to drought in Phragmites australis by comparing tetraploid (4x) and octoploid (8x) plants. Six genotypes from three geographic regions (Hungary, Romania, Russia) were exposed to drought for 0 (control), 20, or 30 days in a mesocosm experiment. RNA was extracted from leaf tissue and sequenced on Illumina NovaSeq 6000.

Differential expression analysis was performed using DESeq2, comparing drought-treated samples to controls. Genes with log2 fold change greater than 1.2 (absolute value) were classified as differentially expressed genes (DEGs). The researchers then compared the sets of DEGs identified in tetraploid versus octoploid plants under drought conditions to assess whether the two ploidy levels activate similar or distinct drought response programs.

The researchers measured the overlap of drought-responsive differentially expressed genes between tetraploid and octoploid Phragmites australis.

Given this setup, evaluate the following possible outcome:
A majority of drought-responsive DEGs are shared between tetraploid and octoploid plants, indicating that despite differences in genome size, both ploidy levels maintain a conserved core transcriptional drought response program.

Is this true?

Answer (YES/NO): NO